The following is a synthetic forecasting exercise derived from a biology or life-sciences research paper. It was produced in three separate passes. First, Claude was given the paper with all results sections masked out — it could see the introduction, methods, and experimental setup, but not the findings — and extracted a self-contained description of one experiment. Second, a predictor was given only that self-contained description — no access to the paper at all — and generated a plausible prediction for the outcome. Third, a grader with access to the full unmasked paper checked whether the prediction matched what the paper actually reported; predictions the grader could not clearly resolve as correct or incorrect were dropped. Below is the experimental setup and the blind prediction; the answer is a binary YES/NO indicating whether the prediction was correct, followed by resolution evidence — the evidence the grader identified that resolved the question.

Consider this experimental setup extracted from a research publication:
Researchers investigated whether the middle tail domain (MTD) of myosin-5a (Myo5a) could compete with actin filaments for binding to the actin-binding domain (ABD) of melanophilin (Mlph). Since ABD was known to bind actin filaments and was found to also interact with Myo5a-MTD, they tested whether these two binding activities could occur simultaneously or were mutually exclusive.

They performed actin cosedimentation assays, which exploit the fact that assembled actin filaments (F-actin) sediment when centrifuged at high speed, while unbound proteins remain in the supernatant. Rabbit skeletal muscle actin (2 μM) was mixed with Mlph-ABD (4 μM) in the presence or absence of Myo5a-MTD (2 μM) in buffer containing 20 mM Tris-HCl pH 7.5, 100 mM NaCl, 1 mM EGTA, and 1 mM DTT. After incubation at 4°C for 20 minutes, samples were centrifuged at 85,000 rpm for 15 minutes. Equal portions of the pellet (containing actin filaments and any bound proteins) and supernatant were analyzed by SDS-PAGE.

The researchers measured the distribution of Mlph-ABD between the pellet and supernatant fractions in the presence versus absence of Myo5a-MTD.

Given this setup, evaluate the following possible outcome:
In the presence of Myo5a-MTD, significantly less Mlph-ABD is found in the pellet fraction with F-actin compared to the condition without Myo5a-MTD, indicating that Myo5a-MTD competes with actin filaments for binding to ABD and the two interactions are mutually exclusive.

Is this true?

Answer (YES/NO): YES